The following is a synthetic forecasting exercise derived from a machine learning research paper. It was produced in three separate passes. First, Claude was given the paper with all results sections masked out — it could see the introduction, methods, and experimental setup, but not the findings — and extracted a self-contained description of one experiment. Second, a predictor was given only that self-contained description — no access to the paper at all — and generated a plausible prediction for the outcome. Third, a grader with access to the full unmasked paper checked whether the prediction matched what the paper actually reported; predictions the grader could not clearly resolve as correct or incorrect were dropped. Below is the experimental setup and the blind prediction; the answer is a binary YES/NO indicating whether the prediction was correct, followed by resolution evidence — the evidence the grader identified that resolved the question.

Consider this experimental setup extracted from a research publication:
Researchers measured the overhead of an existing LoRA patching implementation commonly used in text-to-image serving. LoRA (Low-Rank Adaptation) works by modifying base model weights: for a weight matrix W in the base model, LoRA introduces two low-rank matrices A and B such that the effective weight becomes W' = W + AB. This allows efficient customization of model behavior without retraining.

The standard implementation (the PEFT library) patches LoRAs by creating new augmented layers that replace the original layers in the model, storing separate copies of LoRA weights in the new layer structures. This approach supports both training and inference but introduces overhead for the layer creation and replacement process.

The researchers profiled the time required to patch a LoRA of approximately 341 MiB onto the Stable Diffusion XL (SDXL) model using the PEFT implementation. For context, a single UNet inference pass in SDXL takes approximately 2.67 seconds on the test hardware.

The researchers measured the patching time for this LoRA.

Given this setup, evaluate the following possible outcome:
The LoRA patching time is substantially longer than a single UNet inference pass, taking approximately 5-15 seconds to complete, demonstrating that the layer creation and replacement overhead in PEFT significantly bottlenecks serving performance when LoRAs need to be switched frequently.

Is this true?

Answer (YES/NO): NO